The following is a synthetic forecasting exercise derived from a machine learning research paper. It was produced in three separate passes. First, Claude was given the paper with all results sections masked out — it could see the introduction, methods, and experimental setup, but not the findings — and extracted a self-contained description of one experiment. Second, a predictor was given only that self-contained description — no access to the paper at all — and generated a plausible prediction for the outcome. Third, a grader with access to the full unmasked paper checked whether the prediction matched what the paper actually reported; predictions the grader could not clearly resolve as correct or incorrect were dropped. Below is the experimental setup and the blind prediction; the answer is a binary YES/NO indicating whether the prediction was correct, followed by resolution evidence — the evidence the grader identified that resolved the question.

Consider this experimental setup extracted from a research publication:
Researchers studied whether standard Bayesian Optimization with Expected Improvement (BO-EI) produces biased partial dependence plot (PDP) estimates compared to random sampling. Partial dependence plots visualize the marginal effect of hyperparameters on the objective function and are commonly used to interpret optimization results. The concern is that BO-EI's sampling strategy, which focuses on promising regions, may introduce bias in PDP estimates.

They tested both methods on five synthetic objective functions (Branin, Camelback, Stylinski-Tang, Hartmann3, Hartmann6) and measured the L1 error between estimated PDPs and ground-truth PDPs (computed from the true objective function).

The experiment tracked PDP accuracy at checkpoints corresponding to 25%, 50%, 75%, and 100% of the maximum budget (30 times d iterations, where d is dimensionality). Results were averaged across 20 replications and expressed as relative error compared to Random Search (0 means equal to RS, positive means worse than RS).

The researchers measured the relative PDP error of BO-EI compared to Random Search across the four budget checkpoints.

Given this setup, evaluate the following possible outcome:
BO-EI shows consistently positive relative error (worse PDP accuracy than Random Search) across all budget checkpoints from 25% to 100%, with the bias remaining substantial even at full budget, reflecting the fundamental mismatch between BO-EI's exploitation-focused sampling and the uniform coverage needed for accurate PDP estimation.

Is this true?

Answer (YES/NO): YES